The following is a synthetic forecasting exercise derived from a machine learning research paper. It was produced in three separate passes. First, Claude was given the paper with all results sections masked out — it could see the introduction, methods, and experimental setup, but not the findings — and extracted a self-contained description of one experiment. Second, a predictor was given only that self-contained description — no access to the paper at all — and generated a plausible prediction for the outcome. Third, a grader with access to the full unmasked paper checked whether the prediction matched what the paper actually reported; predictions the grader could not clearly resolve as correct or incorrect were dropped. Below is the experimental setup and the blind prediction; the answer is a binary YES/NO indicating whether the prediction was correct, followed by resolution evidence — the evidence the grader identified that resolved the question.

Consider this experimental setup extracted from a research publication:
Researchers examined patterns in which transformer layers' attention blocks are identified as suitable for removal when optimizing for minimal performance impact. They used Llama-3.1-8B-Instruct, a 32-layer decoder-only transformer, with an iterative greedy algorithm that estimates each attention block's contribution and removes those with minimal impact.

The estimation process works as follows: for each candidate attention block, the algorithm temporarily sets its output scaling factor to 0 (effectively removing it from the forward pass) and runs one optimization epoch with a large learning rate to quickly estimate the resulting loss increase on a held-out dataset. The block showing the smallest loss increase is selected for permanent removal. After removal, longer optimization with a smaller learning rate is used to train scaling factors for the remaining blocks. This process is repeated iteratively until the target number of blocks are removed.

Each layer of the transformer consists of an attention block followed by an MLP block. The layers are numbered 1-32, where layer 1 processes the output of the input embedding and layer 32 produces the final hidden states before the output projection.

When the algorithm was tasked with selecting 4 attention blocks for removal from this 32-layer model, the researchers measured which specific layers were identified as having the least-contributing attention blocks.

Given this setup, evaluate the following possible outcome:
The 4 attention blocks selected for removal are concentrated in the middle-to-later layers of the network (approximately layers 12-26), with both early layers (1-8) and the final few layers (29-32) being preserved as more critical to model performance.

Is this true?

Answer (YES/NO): YES